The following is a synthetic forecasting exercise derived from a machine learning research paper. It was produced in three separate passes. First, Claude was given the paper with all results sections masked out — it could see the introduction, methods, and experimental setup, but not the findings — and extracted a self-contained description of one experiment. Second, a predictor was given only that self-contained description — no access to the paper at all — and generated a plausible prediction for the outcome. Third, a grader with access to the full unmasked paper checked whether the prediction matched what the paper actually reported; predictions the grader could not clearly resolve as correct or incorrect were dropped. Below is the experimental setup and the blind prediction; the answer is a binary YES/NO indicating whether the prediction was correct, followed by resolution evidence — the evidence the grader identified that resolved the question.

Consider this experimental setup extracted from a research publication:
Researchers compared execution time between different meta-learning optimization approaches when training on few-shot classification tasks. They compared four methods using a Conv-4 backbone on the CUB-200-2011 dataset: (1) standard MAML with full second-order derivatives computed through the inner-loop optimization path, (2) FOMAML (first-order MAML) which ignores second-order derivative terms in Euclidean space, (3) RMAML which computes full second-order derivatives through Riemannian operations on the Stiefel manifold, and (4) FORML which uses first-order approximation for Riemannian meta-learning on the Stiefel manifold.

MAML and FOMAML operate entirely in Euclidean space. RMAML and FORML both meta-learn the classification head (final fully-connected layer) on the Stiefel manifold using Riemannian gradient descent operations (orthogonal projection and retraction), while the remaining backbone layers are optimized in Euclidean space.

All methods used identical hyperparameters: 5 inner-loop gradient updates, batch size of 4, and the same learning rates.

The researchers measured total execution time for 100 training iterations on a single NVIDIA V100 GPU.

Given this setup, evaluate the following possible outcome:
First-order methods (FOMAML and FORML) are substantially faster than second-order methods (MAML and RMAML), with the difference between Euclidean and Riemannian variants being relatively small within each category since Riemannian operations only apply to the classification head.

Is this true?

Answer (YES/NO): NO